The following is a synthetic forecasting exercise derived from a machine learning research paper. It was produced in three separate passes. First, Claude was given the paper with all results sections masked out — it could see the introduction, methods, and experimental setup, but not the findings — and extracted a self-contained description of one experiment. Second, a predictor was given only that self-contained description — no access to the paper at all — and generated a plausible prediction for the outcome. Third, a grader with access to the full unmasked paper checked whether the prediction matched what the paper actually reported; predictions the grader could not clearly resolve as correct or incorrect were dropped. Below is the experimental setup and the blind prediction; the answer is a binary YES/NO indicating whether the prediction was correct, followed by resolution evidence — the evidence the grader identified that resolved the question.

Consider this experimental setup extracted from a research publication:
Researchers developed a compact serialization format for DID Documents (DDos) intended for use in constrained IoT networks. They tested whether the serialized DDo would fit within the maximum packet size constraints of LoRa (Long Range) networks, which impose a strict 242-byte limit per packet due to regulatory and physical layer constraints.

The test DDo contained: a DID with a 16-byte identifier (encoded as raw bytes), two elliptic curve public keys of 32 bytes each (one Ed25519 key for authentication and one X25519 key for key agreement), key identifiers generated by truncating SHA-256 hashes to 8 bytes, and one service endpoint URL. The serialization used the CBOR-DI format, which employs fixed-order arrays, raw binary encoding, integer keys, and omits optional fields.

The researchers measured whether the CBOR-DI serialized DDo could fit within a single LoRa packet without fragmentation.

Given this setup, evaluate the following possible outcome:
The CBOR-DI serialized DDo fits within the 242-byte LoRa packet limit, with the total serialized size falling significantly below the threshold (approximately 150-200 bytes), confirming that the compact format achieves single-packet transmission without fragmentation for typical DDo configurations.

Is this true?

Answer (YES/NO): NO